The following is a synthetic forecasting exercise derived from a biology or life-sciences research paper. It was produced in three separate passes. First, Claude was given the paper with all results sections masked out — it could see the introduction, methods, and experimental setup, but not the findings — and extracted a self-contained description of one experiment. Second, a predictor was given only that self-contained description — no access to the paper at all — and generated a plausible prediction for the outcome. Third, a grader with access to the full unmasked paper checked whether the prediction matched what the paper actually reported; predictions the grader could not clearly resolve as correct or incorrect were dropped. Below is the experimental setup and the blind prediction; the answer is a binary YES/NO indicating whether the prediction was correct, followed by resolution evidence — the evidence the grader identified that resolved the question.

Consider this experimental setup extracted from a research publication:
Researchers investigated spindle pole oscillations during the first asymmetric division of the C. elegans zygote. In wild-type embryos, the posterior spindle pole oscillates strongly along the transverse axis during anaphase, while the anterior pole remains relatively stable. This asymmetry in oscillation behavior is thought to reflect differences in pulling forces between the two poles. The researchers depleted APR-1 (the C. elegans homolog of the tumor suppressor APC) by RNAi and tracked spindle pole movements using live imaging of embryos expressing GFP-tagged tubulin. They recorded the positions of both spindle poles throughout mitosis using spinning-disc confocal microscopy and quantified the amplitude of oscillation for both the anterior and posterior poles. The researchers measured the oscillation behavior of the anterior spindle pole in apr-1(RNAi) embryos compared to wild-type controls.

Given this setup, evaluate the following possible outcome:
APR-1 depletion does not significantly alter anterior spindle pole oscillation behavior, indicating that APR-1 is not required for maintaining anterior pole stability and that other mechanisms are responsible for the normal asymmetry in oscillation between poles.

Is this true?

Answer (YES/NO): NO